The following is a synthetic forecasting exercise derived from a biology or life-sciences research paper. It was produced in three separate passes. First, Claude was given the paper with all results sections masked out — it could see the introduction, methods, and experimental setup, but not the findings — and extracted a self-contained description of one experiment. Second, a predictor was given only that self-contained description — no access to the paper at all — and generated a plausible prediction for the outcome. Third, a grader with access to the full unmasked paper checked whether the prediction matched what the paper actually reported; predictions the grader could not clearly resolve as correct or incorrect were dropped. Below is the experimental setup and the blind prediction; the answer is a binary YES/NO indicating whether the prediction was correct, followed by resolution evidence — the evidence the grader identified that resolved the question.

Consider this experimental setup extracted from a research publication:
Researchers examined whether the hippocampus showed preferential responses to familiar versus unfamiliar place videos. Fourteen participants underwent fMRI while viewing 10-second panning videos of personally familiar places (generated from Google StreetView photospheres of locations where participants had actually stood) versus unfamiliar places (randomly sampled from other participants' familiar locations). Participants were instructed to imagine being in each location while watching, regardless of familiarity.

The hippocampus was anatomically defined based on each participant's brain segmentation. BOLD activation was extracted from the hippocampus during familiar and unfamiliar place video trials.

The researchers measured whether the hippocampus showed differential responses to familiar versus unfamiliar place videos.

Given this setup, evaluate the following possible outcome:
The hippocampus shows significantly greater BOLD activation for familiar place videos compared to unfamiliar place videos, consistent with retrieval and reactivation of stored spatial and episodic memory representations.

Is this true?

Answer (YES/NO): YES